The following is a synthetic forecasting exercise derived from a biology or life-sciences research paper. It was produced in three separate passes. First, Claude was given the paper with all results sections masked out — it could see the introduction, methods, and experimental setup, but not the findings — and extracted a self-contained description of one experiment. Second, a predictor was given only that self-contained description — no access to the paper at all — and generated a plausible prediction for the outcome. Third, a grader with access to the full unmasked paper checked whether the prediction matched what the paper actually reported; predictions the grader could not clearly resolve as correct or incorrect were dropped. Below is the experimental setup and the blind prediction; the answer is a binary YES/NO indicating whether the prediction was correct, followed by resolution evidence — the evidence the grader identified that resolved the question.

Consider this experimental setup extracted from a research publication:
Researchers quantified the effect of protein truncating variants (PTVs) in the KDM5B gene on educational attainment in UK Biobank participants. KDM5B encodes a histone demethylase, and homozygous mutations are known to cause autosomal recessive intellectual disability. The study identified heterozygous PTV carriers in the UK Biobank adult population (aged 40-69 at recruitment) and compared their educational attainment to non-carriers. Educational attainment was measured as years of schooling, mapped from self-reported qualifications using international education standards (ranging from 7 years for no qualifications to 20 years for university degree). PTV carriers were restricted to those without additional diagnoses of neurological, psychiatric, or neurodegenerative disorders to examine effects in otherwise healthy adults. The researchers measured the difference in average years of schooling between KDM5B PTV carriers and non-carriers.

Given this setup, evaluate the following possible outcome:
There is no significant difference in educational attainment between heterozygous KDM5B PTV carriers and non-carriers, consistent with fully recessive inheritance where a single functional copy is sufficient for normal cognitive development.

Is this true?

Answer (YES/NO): NO